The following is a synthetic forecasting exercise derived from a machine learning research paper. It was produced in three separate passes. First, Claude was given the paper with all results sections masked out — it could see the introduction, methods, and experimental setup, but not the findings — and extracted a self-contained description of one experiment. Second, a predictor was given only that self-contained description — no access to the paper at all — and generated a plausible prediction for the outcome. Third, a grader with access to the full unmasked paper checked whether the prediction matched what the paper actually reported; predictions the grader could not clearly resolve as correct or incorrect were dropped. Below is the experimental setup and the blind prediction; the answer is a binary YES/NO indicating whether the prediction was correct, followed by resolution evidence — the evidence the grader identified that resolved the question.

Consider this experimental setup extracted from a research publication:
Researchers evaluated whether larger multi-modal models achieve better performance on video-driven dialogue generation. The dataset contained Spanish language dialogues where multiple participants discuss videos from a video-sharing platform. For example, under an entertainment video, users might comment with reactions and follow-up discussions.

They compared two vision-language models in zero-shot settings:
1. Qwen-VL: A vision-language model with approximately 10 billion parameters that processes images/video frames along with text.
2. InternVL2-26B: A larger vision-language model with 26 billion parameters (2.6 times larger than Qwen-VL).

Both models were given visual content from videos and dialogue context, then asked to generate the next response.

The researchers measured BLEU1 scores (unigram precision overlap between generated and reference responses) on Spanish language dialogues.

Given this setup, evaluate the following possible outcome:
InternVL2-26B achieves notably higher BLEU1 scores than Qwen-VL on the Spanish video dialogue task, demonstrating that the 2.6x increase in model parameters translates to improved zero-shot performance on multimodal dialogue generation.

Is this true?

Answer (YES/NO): NO